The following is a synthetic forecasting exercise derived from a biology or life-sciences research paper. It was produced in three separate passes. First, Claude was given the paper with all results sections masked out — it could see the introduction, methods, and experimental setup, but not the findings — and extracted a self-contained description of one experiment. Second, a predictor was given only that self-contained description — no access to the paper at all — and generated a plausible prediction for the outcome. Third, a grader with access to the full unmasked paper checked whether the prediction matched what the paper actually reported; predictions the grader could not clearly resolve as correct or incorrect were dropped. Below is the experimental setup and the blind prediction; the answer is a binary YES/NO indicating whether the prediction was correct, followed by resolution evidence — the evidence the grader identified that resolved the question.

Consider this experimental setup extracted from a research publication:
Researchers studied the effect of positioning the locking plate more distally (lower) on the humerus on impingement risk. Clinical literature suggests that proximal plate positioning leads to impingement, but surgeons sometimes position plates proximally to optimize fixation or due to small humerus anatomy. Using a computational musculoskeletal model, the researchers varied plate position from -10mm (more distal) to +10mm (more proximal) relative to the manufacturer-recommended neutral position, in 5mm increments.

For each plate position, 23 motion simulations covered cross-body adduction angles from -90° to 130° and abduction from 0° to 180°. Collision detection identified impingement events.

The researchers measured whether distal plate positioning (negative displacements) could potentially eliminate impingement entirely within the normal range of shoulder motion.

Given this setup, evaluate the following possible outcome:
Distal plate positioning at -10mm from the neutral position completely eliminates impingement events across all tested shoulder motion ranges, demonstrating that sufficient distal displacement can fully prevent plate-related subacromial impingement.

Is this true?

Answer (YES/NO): NO